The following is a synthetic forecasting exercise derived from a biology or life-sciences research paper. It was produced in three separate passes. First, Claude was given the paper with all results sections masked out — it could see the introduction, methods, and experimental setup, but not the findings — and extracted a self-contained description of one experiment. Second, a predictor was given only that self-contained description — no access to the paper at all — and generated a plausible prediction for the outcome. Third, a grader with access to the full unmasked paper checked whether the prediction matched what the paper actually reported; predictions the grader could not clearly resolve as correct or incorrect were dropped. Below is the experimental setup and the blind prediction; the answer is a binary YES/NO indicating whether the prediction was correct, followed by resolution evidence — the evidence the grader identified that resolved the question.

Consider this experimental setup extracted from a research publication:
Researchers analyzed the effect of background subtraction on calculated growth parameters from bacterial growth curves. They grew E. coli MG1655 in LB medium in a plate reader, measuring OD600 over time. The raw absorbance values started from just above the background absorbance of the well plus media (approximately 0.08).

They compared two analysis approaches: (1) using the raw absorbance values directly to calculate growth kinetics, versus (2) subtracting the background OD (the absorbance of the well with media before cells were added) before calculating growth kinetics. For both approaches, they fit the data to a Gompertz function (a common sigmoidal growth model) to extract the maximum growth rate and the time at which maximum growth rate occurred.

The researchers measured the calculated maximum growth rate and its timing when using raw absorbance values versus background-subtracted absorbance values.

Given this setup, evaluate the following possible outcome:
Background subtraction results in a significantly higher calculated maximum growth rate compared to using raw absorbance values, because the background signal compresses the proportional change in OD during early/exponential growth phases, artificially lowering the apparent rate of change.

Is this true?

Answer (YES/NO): YES